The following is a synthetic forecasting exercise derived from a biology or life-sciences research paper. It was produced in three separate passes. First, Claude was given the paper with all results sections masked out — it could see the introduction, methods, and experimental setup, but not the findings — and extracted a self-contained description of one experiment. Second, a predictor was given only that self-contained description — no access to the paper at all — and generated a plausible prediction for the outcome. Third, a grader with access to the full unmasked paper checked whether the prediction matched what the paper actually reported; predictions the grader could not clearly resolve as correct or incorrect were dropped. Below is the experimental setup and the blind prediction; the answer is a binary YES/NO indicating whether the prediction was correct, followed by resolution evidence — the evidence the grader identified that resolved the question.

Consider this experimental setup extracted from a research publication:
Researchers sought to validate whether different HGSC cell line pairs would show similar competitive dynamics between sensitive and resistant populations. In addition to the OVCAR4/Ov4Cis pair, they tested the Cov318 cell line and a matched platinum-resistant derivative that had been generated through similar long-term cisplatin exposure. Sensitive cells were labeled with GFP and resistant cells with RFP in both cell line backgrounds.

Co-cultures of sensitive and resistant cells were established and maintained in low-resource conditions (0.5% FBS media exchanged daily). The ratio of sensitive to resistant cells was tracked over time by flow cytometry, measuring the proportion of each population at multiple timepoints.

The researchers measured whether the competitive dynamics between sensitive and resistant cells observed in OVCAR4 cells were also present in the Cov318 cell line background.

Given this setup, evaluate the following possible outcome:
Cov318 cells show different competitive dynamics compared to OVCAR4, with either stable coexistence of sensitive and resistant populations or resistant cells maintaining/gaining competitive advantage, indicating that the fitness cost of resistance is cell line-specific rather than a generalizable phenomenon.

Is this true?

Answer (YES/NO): YES